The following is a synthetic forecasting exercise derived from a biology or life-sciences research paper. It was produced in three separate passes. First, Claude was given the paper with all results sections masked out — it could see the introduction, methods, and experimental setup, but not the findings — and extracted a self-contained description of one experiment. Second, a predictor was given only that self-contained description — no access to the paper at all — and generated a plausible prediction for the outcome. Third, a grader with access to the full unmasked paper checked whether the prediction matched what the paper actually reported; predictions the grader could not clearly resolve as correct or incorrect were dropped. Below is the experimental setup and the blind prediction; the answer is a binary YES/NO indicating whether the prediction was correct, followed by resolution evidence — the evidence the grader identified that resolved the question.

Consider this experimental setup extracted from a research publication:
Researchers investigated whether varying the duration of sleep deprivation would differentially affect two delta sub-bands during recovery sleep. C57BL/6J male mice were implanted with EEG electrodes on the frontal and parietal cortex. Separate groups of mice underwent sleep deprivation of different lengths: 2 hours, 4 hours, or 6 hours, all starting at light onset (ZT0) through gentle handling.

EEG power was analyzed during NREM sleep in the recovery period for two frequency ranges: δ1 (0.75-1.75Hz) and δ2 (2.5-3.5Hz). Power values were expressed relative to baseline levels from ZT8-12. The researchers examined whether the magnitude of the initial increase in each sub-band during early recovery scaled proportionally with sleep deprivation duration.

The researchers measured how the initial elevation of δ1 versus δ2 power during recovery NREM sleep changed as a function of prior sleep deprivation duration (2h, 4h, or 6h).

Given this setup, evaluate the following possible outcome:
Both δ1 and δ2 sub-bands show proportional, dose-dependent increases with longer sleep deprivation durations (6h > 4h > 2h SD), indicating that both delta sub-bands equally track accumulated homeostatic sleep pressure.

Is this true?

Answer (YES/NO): NO